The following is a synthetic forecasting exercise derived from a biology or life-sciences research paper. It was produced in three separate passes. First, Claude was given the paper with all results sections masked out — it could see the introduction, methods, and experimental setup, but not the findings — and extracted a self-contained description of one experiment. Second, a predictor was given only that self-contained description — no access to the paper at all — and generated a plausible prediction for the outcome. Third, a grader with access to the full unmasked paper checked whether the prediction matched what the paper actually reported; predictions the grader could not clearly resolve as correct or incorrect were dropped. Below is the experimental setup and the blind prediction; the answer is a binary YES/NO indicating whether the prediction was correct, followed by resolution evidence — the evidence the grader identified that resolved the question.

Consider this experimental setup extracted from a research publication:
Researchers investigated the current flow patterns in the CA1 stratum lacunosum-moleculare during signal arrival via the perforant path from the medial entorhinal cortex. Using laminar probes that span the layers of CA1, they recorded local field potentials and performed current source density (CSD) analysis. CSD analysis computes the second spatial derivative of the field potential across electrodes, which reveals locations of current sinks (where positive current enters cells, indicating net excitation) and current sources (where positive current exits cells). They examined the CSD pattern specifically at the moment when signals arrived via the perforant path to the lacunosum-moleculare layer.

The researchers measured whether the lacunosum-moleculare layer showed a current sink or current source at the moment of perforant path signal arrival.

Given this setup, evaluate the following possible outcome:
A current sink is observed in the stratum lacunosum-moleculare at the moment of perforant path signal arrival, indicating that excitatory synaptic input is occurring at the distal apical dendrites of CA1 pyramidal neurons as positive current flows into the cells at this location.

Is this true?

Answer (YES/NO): YES